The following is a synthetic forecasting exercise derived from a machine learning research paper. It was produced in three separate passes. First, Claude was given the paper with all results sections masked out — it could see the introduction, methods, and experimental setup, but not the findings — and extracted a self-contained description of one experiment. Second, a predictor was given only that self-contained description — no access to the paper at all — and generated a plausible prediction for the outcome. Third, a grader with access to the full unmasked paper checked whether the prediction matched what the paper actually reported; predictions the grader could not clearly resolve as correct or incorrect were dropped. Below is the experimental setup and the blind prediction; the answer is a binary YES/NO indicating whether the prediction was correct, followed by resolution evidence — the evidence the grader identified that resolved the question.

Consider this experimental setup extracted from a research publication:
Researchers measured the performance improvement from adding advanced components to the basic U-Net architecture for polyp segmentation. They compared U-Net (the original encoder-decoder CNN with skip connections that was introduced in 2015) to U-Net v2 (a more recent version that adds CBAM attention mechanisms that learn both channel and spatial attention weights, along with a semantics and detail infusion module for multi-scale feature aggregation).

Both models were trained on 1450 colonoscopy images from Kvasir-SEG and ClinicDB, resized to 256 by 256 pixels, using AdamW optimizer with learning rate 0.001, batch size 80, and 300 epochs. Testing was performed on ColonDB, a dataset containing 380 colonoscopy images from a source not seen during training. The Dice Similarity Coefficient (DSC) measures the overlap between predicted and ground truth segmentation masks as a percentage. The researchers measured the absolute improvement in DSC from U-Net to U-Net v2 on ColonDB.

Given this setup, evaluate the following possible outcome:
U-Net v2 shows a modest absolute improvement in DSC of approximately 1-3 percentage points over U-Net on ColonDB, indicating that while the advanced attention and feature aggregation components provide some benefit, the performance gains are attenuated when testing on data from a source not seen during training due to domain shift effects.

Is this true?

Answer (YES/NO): NO